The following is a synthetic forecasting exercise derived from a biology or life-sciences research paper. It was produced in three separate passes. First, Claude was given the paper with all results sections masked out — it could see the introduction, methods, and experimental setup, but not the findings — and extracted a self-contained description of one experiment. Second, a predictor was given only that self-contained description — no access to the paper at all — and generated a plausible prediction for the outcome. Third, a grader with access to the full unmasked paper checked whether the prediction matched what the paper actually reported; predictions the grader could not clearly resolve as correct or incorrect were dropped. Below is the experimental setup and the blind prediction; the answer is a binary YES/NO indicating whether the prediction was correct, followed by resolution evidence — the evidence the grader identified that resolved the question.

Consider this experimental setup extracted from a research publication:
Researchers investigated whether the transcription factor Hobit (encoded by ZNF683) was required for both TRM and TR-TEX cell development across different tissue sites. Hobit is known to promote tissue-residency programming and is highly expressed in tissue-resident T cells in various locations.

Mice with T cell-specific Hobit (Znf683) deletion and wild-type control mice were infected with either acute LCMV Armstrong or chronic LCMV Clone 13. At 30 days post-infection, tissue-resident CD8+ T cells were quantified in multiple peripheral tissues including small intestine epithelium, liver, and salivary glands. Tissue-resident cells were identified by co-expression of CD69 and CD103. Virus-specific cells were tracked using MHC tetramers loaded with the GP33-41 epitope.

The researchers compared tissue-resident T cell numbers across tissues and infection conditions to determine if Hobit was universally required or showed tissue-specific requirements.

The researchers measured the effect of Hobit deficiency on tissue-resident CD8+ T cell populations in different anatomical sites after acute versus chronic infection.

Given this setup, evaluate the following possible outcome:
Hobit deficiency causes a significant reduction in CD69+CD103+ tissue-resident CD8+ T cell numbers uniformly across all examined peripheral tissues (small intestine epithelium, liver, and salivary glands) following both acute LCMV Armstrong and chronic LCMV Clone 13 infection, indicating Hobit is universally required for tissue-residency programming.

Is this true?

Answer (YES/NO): NO